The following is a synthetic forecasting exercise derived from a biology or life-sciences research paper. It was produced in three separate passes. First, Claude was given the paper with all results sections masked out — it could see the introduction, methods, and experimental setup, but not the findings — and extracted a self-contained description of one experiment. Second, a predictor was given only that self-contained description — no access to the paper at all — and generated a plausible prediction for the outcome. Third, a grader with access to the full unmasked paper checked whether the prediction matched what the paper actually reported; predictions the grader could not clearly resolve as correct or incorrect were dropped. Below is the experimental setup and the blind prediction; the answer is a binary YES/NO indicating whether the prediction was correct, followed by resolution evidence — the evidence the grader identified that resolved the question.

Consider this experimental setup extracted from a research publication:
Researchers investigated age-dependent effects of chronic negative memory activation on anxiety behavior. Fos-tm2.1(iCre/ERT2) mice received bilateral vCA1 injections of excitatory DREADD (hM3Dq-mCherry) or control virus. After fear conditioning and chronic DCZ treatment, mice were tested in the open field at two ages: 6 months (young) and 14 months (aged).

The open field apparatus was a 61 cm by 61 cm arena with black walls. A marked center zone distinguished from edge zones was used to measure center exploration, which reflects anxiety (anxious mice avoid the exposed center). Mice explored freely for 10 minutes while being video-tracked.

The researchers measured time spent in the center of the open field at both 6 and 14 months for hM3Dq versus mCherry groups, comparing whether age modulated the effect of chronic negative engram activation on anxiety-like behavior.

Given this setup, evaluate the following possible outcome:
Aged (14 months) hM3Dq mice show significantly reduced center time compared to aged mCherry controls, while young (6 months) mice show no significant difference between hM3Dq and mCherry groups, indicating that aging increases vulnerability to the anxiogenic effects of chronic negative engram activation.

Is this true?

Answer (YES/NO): NO